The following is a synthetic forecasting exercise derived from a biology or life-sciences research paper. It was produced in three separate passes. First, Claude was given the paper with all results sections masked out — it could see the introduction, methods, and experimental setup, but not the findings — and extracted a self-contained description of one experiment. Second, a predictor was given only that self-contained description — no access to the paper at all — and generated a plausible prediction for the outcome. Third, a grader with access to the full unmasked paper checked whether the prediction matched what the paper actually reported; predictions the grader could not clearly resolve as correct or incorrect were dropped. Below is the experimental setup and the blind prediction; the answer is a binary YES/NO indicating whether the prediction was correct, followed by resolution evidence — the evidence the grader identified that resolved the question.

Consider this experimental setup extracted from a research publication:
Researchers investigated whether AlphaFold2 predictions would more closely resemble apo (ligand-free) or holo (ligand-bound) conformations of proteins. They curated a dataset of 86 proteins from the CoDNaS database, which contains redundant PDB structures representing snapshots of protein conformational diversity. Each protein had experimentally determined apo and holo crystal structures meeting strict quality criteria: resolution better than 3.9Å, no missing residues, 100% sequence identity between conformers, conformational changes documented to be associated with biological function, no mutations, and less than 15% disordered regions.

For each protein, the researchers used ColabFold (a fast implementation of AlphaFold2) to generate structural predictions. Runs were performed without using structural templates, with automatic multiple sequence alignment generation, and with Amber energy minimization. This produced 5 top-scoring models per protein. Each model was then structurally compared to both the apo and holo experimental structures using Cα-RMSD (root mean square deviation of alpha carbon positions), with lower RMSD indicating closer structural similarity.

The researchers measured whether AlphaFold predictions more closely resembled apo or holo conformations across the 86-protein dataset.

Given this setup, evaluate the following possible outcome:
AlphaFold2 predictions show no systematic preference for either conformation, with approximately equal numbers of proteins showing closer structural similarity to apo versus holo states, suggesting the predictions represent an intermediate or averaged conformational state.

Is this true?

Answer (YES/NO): NO